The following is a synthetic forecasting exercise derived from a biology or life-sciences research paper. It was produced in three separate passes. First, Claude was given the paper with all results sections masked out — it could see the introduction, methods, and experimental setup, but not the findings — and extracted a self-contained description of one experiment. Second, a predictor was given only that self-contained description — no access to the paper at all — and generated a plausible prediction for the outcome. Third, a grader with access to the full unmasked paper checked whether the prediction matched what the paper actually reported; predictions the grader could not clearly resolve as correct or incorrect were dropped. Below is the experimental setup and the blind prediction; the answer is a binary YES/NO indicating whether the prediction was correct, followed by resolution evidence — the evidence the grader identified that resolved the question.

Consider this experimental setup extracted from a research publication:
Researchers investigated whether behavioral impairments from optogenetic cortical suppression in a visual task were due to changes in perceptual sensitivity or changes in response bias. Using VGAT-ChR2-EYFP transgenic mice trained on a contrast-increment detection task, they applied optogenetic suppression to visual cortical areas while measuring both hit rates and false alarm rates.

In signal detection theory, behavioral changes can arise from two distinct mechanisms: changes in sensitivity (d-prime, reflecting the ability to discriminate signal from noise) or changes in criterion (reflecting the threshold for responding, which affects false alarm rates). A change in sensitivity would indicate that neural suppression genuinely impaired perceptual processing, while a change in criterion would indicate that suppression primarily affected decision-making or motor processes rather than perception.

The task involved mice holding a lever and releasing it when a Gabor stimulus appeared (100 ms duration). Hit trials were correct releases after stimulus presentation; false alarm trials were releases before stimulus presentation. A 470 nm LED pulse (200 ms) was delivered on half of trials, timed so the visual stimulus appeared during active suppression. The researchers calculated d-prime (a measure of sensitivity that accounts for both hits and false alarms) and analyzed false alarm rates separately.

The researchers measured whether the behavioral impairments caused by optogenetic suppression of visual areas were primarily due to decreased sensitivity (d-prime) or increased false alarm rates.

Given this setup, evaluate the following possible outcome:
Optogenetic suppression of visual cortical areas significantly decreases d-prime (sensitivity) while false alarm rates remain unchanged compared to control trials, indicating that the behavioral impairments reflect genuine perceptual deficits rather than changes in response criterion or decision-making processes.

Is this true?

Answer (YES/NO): NO